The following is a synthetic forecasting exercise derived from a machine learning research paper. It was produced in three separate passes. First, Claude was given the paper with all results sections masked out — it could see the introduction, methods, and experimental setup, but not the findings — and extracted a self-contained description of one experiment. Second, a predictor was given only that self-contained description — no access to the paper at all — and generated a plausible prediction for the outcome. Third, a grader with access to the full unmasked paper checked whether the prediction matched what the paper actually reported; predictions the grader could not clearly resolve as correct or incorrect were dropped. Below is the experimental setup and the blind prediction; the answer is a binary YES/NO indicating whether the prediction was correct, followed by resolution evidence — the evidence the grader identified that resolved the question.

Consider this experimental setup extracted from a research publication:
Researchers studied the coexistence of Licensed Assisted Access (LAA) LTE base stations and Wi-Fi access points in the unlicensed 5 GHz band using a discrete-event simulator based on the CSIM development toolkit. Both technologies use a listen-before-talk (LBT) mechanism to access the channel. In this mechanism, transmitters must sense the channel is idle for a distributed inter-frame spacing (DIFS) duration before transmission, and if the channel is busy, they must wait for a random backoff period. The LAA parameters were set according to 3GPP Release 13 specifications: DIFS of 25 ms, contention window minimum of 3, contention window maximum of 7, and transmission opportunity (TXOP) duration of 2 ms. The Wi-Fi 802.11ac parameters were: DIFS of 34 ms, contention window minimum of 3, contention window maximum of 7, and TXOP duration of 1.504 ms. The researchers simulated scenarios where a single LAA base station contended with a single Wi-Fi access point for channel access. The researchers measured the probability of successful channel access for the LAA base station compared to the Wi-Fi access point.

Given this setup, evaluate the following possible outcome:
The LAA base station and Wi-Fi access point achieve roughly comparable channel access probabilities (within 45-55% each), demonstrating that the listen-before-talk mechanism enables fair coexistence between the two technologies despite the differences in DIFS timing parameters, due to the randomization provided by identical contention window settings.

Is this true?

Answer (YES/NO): NO